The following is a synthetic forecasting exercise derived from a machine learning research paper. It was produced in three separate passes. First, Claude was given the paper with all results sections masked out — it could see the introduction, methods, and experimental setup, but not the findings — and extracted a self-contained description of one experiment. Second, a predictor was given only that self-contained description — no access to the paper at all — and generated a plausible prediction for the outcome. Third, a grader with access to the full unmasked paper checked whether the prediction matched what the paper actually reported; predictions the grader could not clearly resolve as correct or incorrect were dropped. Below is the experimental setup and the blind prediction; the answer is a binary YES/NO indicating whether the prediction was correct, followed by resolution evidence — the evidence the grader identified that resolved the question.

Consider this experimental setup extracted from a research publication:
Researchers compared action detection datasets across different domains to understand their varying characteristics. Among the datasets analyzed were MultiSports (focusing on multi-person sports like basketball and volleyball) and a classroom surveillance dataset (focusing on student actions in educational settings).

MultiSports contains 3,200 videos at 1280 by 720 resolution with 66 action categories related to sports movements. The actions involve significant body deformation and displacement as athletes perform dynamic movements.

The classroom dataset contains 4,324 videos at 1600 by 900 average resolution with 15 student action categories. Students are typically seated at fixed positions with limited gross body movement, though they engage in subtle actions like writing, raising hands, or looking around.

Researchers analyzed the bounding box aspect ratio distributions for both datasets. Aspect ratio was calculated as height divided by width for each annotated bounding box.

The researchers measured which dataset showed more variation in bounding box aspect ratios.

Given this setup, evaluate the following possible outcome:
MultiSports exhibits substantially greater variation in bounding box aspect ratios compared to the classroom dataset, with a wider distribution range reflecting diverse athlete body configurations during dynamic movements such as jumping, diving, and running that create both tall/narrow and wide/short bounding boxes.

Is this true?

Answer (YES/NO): YES